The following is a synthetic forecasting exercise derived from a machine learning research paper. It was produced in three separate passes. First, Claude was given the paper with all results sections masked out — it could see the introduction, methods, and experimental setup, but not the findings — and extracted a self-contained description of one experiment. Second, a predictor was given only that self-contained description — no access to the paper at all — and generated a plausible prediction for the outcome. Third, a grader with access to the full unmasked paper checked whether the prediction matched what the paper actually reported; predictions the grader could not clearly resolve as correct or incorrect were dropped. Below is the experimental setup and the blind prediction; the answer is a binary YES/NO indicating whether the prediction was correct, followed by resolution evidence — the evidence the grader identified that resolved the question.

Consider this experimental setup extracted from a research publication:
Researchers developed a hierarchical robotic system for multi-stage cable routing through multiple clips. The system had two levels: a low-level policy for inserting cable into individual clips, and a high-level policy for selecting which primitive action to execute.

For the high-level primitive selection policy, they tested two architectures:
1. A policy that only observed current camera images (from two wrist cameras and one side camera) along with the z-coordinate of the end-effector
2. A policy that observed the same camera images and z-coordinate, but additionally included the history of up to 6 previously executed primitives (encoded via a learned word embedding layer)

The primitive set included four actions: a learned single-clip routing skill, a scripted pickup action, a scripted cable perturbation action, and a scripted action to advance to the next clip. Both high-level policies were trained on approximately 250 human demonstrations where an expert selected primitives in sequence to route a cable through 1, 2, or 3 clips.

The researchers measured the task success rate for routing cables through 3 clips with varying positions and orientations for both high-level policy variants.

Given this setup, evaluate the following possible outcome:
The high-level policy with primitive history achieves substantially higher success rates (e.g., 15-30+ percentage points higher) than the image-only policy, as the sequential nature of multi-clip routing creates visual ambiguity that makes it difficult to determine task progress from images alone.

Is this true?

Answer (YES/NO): YES